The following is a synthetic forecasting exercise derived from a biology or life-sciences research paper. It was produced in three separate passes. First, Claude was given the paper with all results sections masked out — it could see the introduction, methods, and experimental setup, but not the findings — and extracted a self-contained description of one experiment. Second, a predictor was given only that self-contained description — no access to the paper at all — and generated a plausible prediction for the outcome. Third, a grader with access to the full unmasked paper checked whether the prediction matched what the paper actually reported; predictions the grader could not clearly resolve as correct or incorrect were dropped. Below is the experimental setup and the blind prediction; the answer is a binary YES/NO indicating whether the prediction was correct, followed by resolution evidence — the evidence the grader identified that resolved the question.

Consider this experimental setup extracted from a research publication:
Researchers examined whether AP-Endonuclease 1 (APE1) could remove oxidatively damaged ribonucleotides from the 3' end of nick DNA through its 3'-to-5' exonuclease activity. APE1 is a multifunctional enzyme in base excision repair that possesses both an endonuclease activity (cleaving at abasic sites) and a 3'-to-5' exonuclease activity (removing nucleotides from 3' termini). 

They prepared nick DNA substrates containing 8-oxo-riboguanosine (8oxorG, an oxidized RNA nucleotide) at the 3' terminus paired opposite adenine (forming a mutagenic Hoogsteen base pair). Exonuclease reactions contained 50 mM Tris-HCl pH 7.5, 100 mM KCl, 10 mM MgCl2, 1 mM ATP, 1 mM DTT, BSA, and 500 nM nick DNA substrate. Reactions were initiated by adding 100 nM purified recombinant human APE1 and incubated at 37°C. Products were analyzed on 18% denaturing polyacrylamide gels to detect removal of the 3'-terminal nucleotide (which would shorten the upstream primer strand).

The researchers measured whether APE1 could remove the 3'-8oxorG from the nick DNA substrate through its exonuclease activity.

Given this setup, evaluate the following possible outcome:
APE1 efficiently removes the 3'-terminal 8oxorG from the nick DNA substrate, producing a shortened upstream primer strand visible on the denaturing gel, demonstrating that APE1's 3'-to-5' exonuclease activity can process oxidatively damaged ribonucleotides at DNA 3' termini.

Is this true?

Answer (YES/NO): YES